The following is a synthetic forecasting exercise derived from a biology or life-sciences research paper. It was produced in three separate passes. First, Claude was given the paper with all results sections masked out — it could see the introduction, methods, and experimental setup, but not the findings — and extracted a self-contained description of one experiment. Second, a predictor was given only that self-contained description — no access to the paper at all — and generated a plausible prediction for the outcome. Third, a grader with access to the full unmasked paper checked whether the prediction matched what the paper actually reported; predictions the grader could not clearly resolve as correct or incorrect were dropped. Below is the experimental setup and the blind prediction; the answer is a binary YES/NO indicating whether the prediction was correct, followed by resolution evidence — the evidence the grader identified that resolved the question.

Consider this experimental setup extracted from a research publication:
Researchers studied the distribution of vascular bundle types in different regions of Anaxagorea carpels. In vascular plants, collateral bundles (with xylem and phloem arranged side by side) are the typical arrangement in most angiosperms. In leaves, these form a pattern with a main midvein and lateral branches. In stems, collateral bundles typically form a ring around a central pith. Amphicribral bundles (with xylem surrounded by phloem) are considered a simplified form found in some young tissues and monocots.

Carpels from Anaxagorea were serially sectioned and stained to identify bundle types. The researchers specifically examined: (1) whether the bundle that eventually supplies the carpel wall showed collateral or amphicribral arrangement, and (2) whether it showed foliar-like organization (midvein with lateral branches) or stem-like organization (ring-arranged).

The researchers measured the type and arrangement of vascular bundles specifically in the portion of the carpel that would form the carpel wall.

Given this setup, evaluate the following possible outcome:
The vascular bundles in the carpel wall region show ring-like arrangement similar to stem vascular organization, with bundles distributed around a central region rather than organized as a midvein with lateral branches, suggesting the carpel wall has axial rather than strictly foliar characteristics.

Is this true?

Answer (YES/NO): NO